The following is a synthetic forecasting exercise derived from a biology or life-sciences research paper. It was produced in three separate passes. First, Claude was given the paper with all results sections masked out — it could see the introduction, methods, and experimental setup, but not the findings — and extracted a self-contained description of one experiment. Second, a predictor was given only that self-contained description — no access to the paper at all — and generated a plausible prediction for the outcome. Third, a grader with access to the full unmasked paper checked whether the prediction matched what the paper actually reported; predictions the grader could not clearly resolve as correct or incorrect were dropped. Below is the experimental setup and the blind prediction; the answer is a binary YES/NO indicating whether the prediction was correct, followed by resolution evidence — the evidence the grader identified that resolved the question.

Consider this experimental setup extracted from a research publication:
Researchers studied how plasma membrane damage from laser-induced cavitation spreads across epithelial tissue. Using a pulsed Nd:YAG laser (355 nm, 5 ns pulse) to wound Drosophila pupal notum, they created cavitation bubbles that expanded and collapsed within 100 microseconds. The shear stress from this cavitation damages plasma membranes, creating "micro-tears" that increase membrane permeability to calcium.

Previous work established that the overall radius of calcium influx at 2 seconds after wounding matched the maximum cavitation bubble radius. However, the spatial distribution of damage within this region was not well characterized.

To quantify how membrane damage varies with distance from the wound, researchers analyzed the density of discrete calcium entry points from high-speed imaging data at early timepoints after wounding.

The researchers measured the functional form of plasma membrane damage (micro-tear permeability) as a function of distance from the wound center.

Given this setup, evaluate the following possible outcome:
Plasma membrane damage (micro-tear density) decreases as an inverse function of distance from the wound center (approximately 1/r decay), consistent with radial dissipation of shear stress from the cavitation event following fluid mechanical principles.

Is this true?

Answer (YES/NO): NO